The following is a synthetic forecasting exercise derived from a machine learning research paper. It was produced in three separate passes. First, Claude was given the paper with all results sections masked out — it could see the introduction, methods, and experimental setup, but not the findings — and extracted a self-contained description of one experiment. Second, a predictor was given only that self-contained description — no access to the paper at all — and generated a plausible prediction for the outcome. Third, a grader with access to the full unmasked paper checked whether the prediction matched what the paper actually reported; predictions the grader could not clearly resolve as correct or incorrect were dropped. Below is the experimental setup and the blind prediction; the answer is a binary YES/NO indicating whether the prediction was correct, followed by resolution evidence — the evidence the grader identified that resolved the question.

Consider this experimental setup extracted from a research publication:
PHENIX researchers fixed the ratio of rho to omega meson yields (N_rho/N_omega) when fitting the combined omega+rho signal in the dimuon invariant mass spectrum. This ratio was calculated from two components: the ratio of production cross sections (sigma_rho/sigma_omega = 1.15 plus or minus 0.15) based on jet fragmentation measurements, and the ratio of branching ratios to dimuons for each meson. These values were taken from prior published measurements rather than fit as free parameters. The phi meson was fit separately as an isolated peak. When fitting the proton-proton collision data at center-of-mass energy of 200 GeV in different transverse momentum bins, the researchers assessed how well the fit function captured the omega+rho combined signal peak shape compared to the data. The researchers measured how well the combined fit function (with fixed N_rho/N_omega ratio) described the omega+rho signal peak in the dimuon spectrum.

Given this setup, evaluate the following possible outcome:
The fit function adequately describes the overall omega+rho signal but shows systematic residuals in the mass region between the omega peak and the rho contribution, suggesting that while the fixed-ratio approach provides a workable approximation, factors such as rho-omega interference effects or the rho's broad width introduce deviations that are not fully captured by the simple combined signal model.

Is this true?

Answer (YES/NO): NO